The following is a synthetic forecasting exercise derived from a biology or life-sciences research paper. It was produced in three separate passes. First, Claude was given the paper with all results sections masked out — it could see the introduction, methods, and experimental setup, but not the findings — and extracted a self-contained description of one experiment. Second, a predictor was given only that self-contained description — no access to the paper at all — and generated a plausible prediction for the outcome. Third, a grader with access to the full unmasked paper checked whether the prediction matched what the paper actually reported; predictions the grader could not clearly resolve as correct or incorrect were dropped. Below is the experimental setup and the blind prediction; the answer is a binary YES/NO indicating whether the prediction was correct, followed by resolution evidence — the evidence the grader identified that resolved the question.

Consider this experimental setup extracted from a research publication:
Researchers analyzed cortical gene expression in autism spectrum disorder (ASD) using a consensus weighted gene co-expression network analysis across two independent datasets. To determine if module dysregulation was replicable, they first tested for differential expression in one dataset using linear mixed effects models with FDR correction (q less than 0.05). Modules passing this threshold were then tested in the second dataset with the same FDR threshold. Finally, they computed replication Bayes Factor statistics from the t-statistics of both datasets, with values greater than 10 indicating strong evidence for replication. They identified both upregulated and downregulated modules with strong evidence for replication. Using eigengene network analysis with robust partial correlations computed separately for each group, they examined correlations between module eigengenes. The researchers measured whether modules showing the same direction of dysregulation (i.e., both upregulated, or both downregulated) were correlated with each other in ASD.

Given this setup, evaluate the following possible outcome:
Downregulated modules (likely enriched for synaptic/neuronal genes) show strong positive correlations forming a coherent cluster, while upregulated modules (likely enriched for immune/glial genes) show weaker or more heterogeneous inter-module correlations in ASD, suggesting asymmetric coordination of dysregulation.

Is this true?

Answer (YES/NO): NO